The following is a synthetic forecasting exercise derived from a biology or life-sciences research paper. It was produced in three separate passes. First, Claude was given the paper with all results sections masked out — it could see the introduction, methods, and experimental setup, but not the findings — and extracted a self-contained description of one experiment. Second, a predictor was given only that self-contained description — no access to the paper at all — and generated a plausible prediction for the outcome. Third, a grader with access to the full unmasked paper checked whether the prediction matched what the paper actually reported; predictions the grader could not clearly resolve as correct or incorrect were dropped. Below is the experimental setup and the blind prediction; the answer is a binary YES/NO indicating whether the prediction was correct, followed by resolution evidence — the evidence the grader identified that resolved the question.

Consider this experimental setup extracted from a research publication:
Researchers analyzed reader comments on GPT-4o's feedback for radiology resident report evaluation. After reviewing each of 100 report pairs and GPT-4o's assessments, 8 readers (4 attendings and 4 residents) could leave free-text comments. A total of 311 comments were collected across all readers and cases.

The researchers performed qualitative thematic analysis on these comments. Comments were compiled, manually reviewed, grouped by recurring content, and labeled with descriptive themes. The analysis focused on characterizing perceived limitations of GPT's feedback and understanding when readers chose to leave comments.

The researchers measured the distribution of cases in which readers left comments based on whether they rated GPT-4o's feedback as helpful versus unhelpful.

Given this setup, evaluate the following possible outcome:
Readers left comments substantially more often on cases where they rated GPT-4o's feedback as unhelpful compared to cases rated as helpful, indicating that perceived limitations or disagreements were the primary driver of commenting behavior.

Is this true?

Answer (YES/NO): YES